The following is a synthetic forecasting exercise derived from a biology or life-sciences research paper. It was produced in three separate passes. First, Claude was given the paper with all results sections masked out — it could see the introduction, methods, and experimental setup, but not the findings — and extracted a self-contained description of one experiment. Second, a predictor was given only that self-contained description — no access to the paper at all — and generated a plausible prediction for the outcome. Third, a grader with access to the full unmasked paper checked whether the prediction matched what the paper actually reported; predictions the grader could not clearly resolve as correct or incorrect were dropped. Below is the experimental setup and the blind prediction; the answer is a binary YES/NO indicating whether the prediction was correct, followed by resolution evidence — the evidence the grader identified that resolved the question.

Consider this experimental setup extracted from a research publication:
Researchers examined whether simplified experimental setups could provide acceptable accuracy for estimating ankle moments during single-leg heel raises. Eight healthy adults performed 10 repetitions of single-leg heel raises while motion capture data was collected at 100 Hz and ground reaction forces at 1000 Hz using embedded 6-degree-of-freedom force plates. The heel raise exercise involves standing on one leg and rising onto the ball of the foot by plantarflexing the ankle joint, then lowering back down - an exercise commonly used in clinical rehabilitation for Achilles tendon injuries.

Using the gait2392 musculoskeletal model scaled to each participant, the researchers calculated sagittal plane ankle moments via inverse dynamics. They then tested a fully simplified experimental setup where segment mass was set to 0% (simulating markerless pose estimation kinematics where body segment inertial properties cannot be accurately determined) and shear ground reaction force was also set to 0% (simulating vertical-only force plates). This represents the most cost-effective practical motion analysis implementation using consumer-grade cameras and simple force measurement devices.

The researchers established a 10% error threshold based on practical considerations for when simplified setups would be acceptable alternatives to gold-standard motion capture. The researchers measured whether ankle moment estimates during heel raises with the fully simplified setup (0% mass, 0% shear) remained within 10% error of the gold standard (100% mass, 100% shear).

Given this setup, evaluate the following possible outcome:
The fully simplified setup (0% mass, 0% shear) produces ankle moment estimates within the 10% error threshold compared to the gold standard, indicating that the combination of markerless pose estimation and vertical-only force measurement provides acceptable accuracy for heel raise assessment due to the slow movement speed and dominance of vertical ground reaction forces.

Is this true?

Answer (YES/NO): YES